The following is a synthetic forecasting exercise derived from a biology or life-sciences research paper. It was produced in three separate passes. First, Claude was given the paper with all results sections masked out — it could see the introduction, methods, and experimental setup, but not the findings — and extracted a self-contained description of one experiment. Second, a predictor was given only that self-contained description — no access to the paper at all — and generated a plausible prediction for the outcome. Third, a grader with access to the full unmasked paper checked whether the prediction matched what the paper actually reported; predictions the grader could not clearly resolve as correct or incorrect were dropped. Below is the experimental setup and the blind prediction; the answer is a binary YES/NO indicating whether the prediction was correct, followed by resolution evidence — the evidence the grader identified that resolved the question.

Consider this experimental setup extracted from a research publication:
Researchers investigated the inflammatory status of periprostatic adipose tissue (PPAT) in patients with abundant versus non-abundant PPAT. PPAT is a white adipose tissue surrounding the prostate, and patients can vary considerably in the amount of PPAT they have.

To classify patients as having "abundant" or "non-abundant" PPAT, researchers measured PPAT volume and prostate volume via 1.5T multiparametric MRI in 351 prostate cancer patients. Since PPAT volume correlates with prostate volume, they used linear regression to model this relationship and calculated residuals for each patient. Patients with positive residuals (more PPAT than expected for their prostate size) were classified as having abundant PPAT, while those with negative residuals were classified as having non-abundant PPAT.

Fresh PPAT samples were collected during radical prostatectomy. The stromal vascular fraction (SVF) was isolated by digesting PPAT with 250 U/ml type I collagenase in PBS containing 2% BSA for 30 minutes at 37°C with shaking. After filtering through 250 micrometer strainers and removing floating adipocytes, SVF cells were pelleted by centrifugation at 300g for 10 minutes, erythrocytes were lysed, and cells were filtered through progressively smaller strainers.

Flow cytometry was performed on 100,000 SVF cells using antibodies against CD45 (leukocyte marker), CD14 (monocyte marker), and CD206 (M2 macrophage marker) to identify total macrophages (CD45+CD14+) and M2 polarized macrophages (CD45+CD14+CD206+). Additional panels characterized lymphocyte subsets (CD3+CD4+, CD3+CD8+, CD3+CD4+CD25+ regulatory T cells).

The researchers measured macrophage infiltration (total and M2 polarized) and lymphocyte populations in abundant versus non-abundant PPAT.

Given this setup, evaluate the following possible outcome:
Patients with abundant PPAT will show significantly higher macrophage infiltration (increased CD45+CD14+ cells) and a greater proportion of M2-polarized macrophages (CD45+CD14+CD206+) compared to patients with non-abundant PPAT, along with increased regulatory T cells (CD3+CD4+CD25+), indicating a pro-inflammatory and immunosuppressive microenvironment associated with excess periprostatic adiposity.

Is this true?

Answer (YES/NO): NO